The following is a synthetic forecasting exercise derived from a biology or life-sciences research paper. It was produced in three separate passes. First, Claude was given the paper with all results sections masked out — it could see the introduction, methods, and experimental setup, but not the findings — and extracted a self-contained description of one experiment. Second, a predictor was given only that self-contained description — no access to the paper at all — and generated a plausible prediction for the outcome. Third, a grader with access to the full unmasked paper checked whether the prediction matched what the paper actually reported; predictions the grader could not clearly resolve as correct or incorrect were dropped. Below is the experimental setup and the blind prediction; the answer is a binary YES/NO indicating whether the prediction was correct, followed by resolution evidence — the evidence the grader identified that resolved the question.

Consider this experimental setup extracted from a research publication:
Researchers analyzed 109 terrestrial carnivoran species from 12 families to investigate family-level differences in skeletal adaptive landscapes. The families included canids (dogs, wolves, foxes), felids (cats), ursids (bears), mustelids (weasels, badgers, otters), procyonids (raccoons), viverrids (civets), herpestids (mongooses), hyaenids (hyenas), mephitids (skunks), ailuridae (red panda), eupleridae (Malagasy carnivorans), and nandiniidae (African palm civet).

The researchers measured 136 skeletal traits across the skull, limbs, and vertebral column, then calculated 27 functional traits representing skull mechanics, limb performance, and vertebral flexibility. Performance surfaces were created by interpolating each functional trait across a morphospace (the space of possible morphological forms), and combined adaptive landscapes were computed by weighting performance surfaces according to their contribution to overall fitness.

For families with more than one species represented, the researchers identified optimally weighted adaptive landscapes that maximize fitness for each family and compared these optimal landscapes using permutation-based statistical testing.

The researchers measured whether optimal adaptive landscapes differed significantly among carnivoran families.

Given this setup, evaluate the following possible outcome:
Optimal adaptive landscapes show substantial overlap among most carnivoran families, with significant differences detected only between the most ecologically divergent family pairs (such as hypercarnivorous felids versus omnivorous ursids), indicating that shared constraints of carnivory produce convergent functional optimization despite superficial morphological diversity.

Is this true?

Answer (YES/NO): NO